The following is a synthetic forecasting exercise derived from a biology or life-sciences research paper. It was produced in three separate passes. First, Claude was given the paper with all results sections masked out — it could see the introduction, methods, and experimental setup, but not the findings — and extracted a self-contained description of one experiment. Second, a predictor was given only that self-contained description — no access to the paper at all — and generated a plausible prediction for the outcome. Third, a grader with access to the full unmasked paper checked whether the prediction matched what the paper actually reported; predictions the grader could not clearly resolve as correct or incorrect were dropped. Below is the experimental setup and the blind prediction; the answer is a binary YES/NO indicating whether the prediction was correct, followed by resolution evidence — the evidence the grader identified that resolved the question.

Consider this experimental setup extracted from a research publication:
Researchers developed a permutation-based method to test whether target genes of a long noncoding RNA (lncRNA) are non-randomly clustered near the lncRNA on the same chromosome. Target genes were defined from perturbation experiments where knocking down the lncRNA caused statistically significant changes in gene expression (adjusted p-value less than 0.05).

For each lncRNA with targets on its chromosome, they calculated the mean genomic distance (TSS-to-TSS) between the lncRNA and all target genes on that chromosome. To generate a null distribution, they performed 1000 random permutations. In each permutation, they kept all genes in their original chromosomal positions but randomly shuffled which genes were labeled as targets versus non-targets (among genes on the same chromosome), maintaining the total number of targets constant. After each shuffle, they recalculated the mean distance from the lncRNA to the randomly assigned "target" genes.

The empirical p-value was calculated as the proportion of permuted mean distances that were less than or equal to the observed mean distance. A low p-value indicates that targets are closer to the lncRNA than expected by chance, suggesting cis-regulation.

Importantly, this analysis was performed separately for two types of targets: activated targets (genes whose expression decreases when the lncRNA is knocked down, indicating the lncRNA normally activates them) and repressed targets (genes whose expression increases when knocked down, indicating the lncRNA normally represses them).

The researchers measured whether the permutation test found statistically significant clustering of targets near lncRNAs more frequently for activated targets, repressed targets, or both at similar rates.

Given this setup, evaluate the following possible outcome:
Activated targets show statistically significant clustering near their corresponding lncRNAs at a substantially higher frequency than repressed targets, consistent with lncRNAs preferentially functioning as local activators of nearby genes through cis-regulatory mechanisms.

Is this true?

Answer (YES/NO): YES